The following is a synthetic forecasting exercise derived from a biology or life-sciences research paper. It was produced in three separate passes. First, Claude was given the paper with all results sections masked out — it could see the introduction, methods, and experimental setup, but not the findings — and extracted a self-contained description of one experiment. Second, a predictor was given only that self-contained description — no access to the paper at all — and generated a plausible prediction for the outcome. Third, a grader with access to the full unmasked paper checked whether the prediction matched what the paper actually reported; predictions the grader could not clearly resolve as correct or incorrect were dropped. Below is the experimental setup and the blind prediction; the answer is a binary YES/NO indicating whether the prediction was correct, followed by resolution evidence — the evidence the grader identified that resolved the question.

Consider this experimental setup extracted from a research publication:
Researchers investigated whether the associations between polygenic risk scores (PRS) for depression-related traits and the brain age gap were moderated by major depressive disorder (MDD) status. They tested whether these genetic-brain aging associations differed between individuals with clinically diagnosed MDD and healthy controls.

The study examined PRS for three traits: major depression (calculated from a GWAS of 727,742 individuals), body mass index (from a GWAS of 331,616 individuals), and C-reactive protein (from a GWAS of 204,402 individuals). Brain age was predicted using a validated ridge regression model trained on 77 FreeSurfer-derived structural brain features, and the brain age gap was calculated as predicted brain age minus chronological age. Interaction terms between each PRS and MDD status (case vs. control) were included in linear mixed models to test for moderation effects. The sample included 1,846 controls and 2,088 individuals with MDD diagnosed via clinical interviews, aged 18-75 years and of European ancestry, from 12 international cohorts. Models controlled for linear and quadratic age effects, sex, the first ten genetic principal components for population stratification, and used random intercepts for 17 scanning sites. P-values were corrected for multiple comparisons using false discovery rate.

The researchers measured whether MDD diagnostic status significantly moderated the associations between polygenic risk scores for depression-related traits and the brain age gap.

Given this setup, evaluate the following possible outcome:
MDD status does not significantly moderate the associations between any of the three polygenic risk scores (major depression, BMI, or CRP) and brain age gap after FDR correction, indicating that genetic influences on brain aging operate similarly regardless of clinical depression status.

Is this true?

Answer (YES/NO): YES